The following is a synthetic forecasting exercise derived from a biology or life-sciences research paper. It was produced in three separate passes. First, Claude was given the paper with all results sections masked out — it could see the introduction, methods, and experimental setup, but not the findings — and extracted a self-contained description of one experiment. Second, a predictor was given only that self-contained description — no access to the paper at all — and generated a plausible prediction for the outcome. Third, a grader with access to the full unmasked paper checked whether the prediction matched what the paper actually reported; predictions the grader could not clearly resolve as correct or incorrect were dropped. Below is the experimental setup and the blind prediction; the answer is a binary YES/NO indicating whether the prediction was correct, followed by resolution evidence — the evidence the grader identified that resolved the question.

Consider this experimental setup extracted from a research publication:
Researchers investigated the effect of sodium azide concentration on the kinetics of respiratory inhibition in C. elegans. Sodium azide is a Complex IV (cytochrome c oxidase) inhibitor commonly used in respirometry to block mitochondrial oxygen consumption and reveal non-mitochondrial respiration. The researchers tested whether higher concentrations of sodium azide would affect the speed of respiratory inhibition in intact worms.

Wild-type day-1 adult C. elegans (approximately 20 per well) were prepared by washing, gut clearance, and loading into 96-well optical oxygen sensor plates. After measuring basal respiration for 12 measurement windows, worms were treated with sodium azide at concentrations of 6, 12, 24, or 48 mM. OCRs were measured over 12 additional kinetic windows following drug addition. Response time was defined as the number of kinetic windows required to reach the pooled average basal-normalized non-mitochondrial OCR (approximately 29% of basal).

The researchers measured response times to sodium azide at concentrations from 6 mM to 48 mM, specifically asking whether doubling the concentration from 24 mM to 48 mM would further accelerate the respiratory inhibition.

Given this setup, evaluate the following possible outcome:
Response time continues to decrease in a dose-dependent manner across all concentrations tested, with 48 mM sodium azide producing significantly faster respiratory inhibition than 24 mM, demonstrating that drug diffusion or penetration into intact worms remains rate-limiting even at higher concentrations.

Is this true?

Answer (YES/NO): NO